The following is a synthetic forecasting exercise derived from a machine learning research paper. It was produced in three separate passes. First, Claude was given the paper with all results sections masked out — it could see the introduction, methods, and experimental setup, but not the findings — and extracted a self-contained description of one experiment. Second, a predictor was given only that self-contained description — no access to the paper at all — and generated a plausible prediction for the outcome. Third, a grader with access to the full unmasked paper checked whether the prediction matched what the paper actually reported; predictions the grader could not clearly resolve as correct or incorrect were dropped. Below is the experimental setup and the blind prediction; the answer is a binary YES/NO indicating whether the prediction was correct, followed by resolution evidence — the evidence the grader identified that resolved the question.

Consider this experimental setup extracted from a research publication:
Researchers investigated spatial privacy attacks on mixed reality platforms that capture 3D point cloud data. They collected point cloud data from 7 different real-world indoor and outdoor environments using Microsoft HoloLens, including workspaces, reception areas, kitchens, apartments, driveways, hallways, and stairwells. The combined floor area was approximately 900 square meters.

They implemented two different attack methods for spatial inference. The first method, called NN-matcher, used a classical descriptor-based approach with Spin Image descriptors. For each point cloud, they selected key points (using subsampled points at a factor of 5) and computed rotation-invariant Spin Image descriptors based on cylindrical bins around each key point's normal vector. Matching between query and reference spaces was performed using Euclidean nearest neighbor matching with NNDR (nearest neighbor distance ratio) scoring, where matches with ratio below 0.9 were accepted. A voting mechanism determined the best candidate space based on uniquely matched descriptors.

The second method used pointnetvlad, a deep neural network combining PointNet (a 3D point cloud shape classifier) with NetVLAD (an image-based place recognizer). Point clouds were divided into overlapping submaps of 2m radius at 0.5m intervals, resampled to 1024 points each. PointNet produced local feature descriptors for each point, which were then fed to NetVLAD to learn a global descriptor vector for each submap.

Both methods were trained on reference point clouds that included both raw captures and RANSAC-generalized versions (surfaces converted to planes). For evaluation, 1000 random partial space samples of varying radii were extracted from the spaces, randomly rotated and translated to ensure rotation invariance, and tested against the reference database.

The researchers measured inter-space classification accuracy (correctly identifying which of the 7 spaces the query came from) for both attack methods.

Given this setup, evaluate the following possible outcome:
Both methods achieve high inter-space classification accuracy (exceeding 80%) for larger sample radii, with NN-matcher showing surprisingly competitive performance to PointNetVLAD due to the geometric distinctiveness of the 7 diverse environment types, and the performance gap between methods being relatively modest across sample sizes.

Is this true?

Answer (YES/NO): NO